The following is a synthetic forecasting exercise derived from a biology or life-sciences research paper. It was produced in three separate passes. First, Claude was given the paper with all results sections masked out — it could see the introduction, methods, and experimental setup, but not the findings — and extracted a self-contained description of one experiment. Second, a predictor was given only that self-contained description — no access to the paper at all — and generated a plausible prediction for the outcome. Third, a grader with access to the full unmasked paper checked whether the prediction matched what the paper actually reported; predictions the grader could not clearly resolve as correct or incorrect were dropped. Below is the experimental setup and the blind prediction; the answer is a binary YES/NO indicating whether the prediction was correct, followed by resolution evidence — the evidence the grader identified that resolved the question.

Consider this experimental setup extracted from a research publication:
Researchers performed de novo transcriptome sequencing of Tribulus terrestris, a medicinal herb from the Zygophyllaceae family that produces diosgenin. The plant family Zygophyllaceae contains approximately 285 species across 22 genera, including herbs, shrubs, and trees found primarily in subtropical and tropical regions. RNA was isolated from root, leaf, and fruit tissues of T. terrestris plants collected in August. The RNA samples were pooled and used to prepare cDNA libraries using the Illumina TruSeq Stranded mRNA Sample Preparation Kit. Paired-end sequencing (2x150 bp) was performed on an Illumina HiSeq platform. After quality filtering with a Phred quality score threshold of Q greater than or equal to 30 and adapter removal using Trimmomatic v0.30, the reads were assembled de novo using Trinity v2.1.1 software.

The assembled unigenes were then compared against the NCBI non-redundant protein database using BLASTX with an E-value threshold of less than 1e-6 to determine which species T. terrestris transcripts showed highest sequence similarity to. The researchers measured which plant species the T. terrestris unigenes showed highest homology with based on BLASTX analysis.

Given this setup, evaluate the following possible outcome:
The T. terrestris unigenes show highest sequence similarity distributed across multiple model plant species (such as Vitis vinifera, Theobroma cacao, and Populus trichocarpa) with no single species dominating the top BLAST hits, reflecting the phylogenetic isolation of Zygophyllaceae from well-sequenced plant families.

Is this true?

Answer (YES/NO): NO